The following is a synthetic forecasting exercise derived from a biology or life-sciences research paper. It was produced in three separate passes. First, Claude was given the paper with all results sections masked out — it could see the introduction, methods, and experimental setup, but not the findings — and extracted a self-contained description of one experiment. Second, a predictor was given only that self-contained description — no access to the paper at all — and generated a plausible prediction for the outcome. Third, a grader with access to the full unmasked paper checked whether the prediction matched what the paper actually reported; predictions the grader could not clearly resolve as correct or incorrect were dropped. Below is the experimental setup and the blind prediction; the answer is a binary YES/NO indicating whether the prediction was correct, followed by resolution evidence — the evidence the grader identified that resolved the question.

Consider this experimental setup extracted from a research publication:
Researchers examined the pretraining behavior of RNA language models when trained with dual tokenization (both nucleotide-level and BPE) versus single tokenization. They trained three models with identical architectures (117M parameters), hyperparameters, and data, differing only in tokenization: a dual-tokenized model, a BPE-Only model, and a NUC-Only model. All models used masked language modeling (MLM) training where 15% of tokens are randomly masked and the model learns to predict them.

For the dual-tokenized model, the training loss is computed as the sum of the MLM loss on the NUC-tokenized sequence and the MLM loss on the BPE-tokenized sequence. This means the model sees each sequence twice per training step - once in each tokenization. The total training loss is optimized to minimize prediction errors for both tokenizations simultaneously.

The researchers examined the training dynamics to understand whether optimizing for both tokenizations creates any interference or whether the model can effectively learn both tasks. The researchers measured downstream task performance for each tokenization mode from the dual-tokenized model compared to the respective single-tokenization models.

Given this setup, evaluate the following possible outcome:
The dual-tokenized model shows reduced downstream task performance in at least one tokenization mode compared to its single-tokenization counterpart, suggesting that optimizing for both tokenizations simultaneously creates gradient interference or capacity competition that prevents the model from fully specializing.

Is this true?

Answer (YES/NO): NO